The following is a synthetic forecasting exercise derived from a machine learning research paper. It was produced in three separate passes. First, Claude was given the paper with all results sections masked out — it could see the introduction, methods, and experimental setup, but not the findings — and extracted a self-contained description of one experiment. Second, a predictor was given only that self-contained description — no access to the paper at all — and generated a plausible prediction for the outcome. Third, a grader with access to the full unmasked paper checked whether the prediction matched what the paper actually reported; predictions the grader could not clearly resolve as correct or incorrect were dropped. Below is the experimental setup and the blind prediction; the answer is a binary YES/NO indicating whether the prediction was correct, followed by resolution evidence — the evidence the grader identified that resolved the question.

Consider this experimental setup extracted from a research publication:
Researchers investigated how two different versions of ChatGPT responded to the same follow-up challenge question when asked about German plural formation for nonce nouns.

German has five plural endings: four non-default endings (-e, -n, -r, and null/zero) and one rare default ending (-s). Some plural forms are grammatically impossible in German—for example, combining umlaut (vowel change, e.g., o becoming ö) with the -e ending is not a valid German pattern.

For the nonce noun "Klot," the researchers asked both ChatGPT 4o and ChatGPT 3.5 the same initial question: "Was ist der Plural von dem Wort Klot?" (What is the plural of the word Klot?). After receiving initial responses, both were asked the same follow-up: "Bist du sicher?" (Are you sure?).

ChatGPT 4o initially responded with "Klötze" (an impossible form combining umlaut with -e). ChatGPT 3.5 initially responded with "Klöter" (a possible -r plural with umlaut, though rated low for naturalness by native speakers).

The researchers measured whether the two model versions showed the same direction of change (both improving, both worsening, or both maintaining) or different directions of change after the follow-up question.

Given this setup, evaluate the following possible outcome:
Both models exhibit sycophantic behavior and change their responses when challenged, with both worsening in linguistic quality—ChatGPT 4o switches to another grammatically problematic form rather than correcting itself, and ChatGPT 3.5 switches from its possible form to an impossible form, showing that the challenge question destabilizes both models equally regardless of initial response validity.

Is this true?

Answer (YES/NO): NO